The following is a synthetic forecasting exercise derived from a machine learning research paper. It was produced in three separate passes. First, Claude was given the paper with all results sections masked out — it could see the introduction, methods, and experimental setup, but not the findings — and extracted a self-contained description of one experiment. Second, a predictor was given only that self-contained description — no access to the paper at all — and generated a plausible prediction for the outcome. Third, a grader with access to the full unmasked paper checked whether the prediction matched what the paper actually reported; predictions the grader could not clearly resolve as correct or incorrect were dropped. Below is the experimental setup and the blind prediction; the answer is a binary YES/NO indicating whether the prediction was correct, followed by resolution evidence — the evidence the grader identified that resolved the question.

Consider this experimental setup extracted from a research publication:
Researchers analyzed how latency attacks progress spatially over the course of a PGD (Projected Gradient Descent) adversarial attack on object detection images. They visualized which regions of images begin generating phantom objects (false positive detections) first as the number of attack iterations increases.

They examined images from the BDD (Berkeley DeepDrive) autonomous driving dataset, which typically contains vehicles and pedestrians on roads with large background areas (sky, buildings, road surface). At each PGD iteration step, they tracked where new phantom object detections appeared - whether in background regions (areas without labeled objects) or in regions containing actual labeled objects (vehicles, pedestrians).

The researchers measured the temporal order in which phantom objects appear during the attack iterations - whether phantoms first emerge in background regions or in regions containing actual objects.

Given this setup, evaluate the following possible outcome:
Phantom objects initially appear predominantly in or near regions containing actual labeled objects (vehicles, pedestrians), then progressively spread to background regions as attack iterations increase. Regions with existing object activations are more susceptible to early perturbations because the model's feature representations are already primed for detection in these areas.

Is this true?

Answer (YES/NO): NO